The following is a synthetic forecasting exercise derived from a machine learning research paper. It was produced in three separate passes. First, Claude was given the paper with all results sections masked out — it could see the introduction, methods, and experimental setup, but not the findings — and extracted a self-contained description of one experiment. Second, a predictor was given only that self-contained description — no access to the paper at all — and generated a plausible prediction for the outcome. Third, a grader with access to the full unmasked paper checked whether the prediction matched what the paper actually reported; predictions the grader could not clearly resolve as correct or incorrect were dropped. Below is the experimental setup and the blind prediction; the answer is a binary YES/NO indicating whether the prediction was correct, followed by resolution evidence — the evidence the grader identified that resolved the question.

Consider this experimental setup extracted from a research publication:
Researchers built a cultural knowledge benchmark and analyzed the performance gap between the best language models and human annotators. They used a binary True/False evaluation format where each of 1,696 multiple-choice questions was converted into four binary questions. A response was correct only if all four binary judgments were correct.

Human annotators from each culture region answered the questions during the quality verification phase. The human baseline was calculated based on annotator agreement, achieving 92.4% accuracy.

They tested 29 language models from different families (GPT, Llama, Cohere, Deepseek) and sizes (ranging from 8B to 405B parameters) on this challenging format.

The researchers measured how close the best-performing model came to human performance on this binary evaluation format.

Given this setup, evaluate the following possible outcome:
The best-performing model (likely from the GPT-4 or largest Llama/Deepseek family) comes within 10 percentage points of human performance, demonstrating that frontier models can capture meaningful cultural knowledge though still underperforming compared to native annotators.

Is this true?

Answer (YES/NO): NO